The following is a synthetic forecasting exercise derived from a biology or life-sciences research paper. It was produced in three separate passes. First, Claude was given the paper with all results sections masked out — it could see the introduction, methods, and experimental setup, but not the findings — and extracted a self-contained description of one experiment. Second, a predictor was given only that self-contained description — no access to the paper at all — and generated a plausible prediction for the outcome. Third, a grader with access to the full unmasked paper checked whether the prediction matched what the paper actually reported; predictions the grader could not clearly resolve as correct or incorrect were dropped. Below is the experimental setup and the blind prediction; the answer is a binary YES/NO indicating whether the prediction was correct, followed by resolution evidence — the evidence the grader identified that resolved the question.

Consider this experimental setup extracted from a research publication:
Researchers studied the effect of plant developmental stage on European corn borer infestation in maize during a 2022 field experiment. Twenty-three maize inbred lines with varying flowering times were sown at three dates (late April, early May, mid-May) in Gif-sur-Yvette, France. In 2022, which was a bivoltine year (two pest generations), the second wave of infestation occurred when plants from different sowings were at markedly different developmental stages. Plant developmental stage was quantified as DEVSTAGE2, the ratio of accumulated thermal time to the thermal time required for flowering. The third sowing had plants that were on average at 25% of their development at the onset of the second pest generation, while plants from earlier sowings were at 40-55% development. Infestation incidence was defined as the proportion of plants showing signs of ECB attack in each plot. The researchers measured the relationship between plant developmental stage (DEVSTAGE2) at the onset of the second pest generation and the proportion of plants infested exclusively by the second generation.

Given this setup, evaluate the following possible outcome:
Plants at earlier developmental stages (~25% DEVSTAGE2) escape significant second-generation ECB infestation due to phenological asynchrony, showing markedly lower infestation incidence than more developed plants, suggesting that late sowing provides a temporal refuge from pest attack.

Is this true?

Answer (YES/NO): NO